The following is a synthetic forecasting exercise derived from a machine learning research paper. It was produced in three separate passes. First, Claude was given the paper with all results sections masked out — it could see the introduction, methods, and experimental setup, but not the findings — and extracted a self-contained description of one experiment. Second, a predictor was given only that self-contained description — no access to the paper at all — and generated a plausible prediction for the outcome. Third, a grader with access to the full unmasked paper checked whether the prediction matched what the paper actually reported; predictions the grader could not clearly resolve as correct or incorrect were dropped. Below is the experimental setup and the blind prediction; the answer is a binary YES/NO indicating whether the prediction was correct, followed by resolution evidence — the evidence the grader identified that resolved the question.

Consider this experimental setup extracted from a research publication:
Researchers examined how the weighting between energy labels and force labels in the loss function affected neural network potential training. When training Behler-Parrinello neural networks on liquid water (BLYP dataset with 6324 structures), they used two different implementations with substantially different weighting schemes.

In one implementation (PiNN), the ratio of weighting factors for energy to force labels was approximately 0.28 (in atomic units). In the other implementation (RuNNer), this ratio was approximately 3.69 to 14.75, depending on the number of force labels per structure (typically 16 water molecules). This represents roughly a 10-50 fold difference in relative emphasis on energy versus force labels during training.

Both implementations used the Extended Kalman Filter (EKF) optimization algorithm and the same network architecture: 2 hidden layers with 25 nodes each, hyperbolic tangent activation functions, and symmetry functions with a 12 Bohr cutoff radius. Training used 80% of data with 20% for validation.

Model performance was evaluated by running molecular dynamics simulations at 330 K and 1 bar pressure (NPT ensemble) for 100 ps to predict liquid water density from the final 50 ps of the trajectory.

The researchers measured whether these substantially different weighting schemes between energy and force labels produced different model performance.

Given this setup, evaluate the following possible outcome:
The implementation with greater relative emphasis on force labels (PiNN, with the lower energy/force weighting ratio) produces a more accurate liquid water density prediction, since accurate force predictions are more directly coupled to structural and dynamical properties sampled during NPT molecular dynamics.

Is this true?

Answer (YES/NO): NO